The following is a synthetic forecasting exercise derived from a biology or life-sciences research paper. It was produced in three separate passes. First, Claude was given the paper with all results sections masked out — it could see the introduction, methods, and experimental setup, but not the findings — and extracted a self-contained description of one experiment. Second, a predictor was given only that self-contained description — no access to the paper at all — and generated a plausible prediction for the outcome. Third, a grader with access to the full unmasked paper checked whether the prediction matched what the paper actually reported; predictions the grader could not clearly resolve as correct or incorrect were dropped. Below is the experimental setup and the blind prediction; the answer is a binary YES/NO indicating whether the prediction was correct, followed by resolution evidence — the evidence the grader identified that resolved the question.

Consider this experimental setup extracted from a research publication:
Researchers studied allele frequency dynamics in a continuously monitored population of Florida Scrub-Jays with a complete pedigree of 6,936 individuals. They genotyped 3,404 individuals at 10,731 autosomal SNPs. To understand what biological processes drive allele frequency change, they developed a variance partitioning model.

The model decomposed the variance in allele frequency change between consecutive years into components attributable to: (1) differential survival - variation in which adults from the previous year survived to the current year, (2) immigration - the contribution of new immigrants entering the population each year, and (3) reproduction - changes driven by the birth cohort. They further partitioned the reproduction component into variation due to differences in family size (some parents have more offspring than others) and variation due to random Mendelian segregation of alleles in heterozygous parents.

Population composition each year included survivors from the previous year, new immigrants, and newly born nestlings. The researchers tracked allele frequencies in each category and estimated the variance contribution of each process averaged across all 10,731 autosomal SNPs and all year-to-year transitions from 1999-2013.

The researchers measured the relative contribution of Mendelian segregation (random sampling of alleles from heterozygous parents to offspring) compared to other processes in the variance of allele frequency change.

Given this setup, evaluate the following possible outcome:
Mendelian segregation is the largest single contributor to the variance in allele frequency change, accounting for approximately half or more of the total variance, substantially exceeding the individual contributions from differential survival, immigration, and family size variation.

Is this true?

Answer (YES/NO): NO